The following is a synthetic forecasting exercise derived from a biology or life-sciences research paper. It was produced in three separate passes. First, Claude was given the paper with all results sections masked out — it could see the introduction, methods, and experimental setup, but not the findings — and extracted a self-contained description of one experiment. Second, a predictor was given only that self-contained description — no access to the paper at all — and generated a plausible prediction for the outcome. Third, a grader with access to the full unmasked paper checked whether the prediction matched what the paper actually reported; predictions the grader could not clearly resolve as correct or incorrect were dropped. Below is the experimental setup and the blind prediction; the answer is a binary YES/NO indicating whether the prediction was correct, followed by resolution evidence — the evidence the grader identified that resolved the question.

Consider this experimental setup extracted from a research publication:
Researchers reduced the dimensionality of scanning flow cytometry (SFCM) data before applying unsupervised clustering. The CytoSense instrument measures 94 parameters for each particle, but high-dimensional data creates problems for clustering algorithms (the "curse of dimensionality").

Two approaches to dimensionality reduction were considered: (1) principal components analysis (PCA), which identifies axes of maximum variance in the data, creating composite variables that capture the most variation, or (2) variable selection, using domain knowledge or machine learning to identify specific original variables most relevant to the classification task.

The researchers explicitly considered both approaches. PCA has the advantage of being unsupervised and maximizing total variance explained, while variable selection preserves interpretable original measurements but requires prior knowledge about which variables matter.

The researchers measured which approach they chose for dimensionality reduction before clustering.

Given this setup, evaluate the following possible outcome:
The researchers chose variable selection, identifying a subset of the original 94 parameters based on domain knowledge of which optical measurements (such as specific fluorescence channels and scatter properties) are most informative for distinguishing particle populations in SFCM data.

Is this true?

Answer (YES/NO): NO